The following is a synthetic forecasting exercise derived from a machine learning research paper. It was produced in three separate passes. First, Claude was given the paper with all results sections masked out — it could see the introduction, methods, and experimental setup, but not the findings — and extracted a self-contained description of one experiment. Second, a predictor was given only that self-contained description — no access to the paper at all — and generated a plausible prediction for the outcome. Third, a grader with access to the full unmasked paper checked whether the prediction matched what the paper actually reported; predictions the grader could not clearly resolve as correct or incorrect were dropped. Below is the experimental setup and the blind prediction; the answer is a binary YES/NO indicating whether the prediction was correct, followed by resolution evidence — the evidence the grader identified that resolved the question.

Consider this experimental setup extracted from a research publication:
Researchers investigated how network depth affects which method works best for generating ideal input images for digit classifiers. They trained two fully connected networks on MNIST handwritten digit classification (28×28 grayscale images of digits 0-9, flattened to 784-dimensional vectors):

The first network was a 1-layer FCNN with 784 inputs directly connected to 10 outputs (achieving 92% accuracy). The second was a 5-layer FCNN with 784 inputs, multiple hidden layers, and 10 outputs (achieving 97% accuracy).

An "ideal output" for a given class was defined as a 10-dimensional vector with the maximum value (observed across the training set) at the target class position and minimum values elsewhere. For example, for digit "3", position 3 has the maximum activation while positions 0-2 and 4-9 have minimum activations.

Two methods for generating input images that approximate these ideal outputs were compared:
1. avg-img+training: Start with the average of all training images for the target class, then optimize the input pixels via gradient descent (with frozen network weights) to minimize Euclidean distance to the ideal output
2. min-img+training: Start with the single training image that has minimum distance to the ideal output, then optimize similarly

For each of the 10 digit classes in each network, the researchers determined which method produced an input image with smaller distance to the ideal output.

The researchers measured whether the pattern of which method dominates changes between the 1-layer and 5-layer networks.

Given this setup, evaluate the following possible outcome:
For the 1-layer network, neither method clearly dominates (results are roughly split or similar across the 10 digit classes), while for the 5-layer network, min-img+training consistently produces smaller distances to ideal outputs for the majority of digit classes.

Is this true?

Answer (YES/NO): NO